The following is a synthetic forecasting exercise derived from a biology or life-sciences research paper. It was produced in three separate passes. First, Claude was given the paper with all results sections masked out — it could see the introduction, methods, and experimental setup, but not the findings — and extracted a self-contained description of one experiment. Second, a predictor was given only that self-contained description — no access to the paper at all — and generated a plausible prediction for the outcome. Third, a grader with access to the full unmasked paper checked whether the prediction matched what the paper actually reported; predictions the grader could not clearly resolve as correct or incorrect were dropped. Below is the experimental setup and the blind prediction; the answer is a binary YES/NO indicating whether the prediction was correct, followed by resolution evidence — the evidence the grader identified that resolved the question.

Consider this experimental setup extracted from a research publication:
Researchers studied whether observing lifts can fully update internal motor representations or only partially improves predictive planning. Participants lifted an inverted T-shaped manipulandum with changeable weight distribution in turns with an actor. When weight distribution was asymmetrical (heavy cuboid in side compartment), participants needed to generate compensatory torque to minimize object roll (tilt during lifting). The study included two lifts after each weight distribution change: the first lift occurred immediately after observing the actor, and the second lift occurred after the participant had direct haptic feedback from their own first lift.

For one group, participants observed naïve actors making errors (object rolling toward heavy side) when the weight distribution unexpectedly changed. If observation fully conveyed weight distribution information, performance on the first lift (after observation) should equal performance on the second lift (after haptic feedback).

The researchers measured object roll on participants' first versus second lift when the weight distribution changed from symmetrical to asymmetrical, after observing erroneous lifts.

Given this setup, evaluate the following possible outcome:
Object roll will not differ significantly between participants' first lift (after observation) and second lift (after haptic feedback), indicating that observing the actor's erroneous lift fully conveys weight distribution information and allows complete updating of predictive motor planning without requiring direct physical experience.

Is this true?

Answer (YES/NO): NO